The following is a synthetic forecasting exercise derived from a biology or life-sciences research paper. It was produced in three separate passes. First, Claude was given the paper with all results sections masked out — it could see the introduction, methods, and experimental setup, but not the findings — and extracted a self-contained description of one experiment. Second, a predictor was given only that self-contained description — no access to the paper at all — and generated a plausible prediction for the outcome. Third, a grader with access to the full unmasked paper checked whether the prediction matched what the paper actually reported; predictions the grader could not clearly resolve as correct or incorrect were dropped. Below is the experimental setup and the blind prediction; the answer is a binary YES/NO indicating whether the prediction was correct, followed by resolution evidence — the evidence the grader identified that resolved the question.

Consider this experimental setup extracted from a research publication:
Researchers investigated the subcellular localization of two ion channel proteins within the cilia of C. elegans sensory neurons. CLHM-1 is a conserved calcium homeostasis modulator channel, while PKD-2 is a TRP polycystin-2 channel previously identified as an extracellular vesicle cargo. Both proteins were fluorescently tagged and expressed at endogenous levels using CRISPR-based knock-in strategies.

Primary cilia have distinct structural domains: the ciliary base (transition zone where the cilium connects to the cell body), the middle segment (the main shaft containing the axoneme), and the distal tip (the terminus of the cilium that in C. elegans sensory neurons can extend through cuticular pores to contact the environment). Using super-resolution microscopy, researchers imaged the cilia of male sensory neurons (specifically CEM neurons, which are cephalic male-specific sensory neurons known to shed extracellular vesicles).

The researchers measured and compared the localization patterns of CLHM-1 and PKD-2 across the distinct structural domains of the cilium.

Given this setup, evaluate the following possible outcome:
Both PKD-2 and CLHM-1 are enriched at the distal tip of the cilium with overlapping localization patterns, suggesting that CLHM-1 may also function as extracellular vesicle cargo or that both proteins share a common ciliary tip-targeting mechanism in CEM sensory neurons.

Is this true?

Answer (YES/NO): NO